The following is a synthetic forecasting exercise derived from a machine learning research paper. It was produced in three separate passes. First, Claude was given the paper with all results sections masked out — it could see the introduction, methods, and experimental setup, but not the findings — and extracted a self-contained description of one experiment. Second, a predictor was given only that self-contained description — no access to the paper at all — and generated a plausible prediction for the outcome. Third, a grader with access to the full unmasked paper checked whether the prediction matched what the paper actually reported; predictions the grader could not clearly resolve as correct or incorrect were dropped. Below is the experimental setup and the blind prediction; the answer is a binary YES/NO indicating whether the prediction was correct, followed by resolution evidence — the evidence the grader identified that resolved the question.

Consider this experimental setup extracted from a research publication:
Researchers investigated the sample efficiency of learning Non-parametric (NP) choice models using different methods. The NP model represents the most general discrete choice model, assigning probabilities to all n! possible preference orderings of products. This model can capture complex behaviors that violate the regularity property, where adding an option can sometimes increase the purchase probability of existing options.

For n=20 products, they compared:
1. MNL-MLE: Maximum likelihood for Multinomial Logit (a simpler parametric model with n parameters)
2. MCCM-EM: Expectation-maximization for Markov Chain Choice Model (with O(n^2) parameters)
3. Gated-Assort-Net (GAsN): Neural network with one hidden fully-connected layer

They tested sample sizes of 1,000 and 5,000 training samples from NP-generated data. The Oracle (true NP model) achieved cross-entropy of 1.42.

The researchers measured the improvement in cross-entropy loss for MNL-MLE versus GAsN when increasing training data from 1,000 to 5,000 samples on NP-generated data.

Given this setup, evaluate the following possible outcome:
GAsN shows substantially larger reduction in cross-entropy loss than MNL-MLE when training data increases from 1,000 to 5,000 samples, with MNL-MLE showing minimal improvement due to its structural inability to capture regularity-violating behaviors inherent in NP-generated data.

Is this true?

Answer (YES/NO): YES